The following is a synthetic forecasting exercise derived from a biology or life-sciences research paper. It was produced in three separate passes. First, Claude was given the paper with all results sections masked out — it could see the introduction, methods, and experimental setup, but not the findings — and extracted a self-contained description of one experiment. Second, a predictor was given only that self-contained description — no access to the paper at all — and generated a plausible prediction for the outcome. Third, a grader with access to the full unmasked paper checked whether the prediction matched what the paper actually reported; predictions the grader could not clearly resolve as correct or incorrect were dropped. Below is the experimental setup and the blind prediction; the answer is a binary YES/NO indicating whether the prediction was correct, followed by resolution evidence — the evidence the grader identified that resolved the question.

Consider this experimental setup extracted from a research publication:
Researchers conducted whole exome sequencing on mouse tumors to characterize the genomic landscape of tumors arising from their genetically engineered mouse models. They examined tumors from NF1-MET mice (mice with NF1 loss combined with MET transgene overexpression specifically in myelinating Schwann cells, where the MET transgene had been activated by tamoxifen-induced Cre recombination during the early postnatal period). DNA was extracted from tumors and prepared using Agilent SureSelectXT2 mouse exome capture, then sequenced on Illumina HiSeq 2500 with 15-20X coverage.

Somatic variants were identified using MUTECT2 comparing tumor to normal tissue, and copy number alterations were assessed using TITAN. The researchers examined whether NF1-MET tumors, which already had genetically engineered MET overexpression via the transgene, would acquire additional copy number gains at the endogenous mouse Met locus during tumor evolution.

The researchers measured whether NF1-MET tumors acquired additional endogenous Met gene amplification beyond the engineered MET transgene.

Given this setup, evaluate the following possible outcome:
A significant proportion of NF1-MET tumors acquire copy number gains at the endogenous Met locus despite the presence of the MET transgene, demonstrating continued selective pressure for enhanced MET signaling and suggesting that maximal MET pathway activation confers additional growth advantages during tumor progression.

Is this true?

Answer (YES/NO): NO